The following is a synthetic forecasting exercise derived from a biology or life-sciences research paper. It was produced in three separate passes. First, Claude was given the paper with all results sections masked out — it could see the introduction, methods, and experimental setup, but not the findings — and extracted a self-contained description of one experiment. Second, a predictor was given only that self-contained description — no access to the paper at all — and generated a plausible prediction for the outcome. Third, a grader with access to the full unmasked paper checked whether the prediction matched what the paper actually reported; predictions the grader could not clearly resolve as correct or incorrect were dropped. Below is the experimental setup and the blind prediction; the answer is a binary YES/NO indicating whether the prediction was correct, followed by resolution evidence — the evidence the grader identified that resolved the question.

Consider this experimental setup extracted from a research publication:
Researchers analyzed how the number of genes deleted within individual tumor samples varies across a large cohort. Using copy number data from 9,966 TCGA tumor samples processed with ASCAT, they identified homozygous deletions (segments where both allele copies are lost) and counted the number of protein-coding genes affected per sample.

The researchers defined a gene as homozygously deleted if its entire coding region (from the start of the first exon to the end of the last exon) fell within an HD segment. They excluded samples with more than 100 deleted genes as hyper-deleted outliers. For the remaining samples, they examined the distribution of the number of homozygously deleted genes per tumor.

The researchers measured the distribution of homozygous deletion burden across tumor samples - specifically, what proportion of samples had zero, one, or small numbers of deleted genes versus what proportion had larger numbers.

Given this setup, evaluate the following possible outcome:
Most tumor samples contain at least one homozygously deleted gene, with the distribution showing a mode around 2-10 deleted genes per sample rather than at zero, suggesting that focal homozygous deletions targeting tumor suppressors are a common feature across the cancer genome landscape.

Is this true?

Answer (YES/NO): NO